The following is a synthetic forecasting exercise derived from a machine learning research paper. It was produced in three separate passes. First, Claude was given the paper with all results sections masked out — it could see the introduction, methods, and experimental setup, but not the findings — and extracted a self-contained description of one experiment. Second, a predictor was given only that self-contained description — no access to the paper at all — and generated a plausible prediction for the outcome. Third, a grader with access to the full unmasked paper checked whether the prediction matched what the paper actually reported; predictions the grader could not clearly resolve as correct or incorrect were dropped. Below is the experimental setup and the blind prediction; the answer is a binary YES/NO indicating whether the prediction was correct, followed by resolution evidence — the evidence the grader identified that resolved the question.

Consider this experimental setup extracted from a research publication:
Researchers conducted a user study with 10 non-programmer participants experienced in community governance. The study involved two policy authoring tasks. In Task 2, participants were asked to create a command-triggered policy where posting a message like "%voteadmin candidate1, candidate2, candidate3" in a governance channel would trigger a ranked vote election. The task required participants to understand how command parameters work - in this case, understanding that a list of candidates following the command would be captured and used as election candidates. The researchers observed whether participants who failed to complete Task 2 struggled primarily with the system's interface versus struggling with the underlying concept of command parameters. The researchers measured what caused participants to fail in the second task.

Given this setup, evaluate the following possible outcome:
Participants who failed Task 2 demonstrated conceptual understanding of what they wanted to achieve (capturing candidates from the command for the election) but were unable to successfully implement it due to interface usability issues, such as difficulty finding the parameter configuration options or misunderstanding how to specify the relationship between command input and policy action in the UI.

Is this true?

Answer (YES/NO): NO